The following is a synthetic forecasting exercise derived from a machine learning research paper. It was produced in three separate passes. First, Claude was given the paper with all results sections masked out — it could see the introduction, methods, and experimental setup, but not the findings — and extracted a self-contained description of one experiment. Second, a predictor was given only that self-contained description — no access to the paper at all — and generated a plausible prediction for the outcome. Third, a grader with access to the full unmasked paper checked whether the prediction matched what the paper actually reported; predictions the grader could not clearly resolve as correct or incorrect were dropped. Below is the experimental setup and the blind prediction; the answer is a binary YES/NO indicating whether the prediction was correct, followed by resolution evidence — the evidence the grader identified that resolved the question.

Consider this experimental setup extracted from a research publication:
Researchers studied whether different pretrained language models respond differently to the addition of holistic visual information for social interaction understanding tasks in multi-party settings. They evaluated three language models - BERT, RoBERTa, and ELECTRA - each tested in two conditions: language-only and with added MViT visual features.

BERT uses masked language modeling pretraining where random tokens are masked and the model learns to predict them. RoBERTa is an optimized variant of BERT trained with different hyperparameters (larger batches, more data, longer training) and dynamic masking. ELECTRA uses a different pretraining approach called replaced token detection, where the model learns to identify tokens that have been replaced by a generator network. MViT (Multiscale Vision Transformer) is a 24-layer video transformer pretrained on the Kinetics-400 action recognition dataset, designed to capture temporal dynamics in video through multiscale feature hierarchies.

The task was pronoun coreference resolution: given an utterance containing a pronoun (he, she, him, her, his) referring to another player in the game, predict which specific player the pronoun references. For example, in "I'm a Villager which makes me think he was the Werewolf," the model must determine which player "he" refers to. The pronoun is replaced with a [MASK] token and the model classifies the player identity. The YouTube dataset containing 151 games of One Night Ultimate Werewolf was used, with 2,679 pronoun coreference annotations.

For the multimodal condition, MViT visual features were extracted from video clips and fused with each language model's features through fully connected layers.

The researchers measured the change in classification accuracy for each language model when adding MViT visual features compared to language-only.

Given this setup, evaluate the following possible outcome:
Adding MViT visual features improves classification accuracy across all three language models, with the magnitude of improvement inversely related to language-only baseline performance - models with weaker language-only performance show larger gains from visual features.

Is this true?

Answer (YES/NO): NO